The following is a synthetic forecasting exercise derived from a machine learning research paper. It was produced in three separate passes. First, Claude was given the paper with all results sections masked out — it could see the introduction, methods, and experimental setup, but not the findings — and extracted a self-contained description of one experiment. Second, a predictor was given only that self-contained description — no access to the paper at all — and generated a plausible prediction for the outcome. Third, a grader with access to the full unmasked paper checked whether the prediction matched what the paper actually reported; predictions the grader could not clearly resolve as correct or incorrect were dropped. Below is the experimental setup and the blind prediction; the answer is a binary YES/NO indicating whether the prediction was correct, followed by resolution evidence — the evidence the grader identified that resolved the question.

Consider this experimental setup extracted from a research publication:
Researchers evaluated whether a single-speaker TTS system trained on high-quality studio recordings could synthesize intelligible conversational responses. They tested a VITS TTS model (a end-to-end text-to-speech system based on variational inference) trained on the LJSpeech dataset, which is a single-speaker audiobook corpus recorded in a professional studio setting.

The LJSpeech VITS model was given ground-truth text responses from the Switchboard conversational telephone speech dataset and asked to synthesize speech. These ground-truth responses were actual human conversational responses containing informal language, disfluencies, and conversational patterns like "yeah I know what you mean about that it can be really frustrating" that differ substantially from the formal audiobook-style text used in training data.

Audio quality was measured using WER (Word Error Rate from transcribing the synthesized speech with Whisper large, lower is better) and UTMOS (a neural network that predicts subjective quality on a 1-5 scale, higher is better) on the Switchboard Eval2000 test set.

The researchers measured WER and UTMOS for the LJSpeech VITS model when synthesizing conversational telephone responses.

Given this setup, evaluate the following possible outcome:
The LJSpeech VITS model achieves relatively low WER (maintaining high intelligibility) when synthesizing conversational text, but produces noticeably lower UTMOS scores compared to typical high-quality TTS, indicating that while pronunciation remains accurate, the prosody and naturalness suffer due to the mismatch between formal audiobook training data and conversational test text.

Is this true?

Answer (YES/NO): NO